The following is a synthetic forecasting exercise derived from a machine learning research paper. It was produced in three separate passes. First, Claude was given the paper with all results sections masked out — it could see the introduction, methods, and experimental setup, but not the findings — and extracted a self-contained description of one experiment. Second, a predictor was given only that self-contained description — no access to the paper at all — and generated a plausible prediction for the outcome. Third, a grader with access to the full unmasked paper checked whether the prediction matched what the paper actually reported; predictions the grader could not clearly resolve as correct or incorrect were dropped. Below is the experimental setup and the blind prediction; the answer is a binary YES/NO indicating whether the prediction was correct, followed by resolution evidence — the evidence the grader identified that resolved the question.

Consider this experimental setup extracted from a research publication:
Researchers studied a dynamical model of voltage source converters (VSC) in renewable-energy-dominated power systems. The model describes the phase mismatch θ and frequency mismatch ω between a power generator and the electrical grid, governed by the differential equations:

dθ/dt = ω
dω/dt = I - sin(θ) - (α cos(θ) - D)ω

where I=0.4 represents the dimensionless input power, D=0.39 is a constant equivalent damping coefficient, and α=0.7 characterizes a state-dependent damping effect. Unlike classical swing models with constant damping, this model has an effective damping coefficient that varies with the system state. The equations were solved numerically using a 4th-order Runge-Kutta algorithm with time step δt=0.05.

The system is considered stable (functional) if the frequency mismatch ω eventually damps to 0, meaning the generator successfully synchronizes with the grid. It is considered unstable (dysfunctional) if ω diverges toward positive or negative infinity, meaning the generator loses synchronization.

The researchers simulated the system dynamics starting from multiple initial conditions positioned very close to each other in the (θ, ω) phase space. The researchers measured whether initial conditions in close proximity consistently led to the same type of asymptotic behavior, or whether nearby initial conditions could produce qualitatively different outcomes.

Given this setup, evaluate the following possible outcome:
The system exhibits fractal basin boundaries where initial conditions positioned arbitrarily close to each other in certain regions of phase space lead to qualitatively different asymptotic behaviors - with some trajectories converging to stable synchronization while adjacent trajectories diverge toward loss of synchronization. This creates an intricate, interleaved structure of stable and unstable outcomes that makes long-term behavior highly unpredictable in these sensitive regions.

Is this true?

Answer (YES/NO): NO